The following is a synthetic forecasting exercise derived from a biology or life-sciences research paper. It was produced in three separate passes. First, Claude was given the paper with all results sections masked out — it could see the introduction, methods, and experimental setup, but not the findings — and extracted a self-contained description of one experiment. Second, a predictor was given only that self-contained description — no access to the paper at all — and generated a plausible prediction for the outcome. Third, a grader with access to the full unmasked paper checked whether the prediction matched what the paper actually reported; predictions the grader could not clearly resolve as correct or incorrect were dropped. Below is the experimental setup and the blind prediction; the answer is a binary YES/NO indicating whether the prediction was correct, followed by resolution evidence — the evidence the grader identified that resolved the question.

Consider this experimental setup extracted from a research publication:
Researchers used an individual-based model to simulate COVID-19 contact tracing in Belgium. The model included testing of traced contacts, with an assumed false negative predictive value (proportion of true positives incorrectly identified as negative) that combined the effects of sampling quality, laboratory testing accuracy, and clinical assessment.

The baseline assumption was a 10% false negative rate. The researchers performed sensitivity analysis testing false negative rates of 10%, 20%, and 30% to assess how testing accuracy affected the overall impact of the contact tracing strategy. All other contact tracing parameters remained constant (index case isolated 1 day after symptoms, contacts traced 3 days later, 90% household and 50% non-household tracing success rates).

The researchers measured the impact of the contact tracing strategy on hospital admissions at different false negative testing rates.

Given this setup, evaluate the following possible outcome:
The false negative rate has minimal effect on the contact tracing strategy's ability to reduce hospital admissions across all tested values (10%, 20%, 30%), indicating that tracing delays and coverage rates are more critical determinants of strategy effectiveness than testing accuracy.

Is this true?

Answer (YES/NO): NO